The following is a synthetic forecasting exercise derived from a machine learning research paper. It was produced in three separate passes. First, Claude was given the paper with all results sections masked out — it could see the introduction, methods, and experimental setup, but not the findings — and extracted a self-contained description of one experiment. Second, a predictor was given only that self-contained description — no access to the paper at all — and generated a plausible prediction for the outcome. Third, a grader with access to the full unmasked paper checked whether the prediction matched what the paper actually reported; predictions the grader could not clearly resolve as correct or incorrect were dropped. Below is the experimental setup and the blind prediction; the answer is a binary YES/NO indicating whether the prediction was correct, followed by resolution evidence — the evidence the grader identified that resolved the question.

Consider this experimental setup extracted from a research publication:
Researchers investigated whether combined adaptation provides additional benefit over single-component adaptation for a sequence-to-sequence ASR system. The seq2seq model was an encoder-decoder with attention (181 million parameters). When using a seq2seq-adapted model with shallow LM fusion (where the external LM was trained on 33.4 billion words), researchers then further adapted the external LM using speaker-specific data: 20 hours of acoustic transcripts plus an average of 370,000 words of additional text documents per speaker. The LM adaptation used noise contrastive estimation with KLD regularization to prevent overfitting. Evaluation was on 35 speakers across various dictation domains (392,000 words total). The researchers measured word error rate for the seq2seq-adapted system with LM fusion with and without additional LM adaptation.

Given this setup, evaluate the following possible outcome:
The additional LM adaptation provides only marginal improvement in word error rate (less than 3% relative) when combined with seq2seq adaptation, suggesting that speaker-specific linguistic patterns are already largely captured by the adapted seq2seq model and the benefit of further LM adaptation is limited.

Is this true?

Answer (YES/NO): YES